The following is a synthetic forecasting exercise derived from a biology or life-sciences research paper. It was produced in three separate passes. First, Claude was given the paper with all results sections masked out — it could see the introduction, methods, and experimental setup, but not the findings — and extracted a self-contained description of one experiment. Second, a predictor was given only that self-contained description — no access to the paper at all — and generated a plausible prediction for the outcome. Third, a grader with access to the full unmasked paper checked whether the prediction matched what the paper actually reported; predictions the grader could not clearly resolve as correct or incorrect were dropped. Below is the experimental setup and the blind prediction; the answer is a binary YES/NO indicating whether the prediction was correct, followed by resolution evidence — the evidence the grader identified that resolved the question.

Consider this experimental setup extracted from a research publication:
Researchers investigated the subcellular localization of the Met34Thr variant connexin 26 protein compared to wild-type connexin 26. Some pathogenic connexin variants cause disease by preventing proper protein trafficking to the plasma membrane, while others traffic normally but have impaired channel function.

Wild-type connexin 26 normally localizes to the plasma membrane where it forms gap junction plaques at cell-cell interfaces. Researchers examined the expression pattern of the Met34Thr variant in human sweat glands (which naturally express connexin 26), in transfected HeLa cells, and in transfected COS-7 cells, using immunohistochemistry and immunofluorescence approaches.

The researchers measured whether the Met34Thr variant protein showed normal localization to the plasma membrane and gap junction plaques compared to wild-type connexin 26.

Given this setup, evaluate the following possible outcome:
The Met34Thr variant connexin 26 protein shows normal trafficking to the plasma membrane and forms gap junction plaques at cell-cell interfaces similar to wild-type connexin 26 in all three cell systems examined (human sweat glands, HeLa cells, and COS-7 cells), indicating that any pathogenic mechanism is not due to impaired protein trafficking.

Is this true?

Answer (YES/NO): YES